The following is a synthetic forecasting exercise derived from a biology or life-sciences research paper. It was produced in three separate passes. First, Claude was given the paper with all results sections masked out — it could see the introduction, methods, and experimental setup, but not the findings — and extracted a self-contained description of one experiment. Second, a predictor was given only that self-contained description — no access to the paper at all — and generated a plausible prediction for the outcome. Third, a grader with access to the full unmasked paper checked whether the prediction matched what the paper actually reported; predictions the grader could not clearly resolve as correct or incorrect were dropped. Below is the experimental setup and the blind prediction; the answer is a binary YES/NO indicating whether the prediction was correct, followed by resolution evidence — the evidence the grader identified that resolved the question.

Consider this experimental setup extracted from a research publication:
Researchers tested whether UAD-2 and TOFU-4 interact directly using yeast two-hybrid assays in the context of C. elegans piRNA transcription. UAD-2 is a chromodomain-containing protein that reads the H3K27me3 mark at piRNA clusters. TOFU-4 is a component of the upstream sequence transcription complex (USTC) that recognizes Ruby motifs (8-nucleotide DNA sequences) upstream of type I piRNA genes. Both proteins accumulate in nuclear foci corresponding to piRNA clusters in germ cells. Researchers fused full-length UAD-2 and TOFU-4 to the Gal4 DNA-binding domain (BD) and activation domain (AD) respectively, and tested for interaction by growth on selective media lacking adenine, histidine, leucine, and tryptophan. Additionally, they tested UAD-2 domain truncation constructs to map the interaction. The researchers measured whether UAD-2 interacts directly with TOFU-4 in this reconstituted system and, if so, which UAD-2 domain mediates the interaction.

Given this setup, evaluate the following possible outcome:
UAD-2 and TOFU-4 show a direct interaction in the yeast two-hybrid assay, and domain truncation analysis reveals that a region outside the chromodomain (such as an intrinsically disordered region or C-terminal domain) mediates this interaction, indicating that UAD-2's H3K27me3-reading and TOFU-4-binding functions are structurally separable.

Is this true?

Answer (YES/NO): YES